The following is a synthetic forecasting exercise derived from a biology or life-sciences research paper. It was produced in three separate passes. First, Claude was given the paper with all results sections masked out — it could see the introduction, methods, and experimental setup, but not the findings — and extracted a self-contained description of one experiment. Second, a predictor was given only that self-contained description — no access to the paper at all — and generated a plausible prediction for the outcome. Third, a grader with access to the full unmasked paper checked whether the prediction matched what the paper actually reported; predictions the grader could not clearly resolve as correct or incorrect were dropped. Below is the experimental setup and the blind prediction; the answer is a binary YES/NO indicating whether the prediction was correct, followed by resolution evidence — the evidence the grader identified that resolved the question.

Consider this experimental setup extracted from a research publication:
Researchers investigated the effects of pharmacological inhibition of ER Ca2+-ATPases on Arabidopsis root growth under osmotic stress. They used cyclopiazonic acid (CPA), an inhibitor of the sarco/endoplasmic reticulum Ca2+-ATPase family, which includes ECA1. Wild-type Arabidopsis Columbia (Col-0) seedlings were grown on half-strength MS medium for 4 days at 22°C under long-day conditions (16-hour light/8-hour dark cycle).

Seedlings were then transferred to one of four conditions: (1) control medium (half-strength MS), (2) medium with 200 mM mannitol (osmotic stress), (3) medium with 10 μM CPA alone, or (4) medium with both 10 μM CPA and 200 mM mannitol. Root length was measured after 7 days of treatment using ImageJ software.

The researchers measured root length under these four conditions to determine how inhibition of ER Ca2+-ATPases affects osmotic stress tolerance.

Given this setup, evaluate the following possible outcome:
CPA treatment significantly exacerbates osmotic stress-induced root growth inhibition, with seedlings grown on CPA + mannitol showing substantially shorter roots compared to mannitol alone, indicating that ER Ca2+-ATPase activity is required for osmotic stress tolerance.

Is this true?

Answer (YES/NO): YES